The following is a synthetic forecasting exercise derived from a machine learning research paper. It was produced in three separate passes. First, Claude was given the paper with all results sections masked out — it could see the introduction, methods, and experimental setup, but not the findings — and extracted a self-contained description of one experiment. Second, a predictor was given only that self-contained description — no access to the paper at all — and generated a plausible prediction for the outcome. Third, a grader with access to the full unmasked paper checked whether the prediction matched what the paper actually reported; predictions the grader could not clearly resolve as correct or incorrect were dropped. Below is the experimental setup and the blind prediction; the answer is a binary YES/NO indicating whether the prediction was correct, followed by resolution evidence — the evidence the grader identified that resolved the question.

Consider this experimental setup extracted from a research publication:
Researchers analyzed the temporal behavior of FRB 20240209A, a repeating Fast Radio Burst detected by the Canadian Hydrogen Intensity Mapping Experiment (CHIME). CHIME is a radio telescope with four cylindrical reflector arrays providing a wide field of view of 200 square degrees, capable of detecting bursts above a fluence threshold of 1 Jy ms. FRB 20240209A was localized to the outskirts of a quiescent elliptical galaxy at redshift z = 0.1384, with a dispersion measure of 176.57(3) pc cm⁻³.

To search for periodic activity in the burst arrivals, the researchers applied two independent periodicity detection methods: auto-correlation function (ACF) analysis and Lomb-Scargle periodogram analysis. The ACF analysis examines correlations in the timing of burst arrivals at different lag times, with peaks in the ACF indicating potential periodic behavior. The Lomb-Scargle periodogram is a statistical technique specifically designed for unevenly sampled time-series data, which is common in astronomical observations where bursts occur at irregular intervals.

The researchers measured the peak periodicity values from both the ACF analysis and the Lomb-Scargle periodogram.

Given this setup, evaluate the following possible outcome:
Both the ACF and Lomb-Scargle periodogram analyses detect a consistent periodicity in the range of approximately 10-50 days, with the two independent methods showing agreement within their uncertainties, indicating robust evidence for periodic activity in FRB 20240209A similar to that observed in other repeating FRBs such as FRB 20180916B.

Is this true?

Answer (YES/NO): NO